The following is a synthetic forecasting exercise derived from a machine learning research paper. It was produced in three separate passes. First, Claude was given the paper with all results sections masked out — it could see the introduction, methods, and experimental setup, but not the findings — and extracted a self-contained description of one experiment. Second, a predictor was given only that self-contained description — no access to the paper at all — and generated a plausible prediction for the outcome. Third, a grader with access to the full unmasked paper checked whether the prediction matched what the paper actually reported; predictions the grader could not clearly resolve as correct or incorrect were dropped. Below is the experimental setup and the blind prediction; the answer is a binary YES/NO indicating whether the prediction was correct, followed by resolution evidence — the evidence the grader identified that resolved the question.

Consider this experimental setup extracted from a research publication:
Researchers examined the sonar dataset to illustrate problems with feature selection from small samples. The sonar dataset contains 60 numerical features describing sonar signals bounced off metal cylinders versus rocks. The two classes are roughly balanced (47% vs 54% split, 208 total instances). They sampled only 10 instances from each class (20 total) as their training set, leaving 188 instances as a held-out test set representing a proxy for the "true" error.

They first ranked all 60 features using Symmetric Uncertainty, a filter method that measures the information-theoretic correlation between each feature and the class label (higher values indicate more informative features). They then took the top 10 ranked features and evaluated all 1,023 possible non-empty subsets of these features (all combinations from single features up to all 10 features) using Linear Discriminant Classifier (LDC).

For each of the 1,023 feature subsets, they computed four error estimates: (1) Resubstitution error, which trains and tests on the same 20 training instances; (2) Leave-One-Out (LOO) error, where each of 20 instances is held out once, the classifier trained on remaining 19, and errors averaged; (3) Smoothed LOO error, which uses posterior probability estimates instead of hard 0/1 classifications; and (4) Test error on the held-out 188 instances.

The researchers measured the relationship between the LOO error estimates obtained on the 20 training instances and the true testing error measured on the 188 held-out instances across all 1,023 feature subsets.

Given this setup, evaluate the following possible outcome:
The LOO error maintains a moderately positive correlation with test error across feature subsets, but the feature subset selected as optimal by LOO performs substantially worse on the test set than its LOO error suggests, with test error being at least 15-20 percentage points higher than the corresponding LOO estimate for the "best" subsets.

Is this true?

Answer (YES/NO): NO